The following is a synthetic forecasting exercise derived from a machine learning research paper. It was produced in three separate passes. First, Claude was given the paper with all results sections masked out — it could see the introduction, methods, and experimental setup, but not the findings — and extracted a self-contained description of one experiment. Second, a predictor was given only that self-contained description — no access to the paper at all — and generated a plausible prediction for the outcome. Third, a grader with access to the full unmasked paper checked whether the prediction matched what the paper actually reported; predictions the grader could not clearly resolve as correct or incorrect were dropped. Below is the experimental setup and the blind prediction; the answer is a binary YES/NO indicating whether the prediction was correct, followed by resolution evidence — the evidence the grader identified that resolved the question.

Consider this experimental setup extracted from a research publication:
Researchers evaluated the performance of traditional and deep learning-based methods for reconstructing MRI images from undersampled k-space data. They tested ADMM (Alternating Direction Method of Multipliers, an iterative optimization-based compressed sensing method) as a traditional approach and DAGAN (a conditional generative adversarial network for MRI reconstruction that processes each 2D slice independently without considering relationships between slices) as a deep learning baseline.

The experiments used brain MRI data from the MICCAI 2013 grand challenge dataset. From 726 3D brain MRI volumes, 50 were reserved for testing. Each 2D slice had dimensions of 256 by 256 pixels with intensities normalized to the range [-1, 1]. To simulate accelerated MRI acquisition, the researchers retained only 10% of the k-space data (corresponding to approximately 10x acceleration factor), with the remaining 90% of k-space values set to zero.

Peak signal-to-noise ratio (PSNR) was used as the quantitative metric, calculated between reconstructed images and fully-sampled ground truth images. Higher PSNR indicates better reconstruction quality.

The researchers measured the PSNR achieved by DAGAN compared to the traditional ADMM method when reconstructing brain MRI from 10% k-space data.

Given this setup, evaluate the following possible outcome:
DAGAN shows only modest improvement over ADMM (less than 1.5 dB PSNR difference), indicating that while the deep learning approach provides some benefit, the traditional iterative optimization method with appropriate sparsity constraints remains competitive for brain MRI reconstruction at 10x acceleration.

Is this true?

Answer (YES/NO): NO